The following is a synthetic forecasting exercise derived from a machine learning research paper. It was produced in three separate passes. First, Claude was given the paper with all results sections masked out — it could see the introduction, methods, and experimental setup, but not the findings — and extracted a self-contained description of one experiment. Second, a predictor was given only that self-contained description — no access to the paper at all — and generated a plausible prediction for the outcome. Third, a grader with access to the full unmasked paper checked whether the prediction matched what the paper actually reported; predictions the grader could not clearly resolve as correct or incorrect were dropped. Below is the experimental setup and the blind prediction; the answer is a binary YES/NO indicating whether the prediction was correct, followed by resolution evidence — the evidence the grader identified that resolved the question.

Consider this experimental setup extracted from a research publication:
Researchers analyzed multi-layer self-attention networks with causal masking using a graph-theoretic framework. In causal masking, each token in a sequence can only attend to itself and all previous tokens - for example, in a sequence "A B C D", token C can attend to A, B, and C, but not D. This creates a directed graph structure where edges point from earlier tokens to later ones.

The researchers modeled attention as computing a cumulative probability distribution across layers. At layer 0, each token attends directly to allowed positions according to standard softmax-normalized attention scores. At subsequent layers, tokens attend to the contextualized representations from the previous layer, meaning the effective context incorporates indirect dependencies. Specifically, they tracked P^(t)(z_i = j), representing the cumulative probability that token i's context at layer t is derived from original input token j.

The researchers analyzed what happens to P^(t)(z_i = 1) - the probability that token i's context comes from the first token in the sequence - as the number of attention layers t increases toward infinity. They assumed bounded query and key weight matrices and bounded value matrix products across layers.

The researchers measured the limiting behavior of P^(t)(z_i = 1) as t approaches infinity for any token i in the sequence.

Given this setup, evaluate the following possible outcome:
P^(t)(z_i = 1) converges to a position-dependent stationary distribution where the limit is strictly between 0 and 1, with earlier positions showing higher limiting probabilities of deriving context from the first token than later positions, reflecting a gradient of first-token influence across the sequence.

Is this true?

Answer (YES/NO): NO